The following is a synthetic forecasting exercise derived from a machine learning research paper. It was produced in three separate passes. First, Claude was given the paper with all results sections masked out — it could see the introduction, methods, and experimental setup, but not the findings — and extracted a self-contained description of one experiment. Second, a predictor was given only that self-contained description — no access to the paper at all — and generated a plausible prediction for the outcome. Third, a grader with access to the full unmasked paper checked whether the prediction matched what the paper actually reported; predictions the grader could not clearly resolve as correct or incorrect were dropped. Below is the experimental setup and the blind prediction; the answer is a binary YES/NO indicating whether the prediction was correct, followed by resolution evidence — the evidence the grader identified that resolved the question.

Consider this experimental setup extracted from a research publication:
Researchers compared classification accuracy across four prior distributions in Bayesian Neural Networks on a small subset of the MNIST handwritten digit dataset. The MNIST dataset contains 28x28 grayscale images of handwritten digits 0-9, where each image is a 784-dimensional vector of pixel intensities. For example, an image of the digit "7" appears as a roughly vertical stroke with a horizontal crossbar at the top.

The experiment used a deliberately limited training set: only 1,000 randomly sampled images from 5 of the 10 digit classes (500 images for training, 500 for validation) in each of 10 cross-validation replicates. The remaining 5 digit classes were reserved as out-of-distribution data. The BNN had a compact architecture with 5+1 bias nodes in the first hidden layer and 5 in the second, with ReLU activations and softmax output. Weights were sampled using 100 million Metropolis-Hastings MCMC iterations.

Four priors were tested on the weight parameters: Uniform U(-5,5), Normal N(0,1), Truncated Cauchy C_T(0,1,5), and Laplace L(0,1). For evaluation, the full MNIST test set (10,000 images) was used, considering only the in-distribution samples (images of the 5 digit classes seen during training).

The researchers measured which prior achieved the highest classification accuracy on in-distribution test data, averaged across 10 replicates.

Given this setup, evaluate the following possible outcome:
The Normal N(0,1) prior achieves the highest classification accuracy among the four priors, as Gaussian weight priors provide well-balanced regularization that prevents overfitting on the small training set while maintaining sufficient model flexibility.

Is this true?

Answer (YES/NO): YES